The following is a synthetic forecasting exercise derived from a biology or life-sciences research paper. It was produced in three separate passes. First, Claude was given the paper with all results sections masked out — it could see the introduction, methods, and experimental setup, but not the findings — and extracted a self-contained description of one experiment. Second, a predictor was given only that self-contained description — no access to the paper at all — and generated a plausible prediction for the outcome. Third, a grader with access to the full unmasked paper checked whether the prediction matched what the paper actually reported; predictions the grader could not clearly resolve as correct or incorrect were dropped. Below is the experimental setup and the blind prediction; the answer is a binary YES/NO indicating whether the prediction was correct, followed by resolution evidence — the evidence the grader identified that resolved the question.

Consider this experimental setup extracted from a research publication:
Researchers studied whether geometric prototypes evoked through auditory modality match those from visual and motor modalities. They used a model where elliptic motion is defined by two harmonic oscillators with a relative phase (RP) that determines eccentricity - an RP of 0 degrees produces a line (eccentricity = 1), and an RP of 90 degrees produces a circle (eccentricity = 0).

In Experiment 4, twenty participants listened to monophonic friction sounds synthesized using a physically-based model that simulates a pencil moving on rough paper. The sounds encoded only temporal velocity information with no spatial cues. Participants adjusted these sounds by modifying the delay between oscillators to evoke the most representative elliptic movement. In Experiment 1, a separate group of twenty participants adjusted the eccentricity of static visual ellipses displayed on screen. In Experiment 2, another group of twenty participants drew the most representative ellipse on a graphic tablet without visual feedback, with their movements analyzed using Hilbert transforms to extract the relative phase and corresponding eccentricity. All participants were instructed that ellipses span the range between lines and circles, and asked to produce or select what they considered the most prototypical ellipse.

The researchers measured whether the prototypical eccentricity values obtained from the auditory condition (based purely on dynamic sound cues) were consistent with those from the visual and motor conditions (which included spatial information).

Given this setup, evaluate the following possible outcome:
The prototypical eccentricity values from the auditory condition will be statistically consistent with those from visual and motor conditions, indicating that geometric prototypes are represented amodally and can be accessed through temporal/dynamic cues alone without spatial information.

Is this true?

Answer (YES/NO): YES